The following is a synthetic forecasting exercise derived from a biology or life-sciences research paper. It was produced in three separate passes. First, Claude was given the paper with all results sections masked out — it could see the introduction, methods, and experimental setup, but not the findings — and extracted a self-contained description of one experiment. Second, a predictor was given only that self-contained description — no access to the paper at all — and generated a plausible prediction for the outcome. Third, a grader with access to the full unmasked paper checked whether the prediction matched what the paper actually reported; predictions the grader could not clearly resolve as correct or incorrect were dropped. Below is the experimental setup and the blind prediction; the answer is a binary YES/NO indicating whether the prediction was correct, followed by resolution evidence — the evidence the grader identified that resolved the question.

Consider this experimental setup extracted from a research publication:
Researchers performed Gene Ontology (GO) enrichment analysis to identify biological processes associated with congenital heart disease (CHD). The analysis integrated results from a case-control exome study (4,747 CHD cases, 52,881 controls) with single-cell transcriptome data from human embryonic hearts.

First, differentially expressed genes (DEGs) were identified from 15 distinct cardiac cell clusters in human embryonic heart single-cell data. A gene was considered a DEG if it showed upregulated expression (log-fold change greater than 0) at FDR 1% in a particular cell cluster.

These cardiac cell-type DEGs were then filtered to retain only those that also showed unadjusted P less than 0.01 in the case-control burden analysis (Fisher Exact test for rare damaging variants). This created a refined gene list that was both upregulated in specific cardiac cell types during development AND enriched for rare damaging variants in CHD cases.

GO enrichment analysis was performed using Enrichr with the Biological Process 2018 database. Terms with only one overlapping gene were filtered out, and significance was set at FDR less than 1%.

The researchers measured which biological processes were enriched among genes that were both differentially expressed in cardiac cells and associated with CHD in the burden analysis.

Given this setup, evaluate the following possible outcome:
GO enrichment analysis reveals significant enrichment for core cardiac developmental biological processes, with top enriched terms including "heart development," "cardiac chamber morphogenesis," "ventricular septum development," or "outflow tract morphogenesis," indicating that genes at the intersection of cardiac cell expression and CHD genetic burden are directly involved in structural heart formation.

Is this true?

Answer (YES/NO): NO